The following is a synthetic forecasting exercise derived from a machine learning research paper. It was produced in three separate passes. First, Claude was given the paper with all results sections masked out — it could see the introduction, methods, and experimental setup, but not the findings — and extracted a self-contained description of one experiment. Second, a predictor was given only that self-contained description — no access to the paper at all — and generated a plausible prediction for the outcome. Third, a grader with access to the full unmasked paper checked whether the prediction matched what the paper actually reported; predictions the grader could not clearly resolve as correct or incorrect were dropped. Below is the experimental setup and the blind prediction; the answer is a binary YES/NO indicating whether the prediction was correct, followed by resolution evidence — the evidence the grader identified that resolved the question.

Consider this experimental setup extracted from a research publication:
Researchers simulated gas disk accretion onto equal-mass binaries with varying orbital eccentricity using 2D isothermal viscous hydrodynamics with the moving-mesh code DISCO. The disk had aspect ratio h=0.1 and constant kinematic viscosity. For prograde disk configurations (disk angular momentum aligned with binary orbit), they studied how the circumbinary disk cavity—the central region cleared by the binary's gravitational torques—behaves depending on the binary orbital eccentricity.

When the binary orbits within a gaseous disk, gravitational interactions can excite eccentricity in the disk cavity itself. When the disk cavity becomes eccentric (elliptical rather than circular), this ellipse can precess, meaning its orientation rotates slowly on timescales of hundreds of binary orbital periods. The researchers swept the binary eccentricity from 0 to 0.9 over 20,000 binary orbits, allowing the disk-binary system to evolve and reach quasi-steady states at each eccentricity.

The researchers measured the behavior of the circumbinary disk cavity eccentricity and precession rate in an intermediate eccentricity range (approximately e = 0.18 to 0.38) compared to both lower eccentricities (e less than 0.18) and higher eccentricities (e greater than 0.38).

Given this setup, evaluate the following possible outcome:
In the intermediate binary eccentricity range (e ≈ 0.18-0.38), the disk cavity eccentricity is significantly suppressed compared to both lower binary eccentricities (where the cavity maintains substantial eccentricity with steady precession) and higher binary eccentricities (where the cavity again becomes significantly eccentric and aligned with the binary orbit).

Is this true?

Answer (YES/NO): NO